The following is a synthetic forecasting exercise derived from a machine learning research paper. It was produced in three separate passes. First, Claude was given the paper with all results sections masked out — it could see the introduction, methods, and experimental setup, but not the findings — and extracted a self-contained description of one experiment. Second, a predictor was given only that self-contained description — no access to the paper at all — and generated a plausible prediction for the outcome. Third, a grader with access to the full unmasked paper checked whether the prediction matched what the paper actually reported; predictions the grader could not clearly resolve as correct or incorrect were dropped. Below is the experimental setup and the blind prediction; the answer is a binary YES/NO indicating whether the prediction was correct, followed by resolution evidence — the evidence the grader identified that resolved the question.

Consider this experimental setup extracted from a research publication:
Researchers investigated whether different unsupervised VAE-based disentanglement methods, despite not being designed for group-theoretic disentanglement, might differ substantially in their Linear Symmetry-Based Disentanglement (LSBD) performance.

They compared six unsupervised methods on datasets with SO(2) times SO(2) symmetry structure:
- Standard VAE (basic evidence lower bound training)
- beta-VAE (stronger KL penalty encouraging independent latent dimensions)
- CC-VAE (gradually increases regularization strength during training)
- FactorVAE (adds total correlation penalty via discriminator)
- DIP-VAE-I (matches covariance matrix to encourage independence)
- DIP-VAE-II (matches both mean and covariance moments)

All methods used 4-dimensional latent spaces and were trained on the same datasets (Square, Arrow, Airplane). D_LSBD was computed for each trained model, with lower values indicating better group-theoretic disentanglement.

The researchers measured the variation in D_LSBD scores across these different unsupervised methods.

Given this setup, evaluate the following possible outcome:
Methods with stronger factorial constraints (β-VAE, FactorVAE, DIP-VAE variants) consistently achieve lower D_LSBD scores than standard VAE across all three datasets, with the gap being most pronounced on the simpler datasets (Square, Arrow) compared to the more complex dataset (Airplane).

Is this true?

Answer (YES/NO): NO